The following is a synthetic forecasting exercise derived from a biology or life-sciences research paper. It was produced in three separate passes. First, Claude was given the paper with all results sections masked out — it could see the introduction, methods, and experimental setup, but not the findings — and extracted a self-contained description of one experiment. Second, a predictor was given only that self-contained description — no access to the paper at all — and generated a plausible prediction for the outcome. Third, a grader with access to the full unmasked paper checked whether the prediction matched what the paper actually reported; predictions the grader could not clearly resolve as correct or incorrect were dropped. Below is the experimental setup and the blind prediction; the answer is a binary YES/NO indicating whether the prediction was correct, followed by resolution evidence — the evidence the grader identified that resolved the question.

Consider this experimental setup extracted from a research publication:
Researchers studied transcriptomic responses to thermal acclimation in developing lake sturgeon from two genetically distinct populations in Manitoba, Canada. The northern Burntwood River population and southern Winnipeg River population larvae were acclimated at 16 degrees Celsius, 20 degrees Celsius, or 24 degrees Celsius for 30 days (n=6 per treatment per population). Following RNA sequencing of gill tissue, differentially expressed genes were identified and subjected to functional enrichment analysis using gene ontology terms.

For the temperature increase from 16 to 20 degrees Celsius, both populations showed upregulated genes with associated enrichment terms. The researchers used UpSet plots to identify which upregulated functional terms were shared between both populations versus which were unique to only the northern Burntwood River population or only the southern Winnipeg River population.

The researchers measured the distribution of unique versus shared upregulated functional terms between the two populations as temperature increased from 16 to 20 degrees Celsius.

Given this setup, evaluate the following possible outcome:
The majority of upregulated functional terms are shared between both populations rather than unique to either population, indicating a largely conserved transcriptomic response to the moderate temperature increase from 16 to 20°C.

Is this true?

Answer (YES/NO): NO